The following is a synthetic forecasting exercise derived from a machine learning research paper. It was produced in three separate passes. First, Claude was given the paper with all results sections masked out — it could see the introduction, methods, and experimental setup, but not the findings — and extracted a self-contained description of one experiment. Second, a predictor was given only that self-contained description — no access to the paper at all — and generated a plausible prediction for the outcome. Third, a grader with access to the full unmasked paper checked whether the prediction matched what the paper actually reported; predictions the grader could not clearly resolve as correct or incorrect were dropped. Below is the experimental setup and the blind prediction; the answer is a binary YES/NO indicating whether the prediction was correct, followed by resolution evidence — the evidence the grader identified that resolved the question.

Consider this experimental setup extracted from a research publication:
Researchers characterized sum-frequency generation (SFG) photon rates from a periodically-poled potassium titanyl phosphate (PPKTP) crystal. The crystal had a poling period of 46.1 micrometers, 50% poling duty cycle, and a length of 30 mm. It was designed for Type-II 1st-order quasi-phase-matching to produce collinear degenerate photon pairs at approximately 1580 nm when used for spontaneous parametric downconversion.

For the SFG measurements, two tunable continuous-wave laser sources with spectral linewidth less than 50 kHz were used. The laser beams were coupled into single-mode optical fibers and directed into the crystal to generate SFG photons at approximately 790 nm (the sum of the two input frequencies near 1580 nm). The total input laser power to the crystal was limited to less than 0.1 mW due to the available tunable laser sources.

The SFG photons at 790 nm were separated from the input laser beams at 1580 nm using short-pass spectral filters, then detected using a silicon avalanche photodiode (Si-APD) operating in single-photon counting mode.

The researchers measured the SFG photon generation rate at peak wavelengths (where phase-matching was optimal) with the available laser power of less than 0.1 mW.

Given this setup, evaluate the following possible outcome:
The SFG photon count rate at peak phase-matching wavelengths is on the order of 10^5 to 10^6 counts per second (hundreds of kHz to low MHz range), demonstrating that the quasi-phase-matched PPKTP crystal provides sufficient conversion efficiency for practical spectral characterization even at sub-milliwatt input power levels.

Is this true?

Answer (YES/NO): YES